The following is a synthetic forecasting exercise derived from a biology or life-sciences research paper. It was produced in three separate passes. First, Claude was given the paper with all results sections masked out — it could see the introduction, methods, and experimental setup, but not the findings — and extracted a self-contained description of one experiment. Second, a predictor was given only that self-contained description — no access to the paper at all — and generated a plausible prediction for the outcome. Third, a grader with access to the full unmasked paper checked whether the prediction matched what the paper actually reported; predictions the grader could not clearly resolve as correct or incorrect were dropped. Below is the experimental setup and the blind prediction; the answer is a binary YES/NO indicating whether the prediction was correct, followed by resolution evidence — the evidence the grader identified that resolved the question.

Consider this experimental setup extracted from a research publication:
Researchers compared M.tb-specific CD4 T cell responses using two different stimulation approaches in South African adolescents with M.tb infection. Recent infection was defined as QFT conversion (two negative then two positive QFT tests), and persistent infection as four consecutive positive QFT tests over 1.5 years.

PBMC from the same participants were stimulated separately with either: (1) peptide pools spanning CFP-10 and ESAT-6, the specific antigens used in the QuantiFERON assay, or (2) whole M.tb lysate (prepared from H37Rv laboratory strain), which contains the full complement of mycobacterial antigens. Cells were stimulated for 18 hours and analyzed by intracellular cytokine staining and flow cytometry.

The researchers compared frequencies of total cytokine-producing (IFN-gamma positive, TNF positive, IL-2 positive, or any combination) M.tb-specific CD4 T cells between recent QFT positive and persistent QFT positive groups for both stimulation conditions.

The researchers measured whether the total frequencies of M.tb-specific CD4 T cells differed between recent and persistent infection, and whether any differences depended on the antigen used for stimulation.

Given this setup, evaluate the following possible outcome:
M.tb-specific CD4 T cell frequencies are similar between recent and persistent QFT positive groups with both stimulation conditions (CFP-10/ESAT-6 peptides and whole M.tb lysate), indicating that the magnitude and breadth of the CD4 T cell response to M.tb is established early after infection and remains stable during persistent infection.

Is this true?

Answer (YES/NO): YES